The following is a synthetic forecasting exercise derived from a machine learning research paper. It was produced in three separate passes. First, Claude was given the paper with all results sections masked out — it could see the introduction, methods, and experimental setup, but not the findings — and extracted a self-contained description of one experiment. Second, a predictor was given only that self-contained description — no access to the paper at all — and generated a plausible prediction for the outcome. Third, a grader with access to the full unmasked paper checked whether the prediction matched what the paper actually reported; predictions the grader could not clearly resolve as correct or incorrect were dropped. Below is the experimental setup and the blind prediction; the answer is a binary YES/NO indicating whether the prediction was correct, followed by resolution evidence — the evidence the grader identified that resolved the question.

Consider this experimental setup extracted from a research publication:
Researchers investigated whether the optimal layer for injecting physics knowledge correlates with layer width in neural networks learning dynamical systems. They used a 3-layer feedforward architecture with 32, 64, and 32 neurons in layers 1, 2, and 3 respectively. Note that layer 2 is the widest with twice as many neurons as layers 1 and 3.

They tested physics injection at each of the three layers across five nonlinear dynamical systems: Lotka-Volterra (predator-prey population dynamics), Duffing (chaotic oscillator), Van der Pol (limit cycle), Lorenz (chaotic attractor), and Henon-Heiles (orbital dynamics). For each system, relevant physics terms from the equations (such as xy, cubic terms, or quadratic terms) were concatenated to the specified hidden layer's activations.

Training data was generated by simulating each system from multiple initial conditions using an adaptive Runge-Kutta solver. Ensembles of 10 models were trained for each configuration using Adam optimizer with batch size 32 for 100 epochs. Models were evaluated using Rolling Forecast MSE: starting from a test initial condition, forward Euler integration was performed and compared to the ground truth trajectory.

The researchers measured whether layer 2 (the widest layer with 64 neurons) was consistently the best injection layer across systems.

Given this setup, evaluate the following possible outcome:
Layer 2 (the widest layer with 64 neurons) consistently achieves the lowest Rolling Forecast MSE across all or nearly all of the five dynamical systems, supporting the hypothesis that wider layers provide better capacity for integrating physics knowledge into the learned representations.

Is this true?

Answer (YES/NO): NO